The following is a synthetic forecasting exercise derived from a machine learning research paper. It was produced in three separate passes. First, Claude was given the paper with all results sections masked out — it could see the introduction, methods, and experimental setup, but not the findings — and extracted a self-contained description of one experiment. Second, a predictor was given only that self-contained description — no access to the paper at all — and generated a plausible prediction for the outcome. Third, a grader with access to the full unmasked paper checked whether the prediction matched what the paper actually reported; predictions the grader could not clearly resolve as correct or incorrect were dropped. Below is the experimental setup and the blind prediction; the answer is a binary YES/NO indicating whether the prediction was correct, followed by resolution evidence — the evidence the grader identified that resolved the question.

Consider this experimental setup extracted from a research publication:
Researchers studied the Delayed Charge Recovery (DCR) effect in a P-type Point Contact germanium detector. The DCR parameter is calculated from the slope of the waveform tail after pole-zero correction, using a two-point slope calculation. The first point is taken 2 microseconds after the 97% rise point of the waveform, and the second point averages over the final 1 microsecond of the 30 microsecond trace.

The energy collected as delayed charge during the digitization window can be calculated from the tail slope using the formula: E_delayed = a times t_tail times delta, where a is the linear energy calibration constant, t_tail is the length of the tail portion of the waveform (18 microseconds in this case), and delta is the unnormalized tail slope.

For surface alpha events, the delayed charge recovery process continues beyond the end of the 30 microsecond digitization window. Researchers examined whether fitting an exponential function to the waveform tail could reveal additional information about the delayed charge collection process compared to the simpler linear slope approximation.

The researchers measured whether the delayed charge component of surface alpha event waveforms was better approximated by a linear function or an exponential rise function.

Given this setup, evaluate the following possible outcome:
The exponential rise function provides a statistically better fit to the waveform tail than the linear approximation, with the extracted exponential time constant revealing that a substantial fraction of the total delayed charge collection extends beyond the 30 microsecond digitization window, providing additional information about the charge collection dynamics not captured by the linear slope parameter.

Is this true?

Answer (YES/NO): YES